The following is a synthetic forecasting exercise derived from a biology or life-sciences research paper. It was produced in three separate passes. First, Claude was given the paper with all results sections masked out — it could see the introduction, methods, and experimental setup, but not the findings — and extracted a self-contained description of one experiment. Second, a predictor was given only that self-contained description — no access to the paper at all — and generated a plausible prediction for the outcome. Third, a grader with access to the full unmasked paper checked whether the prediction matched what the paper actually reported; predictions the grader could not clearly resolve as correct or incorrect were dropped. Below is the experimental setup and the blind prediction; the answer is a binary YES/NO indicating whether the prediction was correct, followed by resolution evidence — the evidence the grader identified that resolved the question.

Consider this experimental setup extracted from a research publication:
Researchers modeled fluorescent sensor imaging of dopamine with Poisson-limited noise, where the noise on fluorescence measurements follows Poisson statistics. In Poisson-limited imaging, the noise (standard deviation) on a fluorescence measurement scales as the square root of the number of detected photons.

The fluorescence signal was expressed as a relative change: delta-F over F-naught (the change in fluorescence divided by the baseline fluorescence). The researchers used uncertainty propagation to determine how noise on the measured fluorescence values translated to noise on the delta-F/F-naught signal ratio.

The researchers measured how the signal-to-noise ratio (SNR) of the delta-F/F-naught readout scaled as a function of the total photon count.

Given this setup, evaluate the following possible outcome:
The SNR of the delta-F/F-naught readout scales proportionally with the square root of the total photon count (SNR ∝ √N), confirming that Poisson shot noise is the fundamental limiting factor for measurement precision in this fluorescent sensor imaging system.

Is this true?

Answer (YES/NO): NO